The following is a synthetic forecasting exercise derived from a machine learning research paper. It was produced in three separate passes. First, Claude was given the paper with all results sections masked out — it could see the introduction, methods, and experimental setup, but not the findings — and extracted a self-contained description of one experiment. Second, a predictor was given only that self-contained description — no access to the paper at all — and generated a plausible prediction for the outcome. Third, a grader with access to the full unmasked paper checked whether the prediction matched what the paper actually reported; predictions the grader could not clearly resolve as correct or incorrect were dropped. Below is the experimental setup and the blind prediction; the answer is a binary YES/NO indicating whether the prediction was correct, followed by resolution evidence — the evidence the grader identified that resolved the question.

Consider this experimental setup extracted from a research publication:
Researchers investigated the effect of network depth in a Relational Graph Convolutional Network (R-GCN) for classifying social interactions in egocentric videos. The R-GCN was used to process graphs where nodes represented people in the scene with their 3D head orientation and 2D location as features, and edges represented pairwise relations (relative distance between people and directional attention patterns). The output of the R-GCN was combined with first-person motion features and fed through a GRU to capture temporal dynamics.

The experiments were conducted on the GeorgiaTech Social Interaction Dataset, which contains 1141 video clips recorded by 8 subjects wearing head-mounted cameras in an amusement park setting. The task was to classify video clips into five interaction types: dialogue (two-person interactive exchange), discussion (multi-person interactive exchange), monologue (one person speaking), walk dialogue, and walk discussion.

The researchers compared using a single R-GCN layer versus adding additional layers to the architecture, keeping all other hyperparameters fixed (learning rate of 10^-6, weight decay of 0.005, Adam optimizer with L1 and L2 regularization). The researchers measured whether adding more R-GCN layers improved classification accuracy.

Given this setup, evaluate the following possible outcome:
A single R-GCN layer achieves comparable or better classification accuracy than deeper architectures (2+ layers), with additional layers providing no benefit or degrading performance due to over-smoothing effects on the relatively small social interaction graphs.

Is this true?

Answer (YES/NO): YES